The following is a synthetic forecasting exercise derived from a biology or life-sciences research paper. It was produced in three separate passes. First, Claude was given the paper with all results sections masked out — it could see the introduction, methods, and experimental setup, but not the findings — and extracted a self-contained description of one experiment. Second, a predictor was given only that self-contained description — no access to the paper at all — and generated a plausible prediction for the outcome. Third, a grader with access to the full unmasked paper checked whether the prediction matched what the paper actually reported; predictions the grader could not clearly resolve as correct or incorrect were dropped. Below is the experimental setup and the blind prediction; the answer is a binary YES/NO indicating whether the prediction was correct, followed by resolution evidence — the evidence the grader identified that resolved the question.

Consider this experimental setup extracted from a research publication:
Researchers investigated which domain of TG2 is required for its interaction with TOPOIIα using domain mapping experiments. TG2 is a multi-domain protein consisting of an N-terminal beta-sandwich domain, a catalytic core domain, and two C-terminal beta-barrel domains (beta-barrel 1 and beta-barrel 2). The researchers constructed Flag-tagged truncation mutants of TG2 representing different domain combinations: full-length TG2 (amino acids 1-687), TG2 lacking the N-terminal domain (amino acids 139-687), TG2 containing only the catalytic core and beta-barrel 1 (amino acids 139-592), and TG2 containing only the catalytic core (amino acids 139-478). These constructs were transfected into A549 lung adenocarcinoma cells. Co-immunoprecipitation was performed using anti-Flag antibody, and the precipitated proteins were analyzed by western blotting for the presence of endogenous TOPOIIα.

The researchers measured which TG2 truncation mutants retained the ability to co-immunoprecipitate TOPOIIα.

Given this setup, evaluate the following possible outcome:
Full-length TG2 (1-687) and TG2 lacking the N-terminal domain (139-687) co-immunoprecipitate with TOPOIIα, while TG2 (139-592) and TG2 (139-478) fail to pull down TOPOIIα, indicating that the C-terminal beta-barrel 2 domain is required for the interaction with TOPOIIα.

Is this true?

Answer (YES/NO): NO